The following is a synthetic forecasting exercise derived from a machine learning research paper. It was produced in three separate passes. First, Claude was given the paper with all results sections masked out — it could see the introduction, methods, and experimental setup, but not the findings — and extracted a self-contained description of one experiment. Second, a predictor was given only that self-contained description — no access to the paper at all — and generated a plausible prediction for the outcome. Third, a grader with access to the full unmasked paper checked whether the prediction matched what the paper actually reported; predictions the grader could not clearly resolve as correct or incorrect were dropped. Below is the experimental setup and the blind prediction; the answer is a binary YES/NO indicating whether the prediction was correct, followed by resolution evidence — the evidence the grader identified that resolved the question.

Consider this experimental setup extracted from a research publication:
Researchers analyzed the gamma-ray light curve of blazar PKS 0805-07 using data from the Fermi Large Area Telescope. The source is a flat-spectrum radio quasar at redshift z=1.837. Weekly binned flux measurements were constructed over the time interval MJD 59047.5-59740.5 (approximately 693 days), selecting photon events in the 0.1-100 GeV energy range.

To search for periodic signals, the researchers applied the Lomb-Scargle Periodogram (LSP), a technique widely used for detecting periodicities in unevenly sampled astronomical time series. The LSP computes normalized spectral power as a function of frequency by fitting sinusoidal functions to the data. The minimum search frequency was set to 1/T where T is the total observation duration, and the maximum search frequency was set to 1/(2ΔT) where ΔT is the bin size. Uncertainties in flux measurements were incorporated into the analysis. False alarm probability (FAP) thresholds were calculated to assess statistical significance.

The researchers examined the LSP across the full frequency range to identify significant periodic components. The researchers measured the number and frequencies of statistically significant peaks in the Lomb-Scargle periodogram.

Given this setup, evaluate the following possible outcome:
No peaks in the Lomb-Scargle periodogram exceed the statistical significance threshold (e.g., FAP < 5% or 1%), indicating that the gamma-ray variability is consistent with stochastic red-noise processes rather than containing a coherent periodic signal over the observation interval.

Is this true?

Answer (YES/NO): NO